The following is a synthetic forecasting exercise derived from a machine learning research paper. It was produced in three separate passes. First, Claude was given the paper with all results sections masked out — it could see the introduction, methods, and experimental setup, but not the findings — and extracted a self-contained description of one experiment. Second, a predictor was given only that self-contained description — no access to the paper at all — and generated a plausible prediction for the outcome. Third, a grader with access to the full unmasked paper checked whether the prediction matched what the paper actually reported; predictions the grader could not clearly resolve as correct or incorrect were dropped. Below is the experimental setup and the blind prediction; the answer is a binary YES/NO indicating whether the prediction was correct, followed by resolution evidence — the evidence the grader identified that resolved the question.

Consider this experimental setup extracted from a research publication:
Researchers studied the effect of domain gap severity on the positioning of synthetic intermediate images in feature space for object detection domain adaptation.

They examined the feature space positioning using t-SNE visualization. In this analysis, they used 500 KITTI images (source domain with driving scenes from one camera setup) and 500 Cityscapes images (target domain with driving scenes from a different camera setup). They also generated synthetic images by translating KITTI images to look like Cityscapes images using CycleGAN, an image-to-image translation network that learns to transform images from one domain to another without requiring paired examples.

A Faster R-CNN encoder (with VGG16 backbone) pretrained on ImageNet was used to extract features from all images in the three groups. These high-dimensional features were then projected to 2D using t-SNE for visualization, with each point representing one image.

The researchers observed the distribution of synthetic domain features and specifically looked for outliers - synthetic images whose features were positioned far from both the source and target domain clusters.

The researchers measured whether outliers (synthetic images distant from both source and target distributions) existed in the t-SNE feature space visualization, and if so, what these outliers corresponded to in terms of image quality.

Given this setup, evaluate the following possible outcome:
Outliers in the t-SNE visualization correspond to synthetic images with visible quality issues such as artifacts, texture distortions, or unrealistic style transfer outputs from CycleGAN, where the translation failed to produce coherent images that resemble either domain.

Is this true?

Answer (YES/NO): YES